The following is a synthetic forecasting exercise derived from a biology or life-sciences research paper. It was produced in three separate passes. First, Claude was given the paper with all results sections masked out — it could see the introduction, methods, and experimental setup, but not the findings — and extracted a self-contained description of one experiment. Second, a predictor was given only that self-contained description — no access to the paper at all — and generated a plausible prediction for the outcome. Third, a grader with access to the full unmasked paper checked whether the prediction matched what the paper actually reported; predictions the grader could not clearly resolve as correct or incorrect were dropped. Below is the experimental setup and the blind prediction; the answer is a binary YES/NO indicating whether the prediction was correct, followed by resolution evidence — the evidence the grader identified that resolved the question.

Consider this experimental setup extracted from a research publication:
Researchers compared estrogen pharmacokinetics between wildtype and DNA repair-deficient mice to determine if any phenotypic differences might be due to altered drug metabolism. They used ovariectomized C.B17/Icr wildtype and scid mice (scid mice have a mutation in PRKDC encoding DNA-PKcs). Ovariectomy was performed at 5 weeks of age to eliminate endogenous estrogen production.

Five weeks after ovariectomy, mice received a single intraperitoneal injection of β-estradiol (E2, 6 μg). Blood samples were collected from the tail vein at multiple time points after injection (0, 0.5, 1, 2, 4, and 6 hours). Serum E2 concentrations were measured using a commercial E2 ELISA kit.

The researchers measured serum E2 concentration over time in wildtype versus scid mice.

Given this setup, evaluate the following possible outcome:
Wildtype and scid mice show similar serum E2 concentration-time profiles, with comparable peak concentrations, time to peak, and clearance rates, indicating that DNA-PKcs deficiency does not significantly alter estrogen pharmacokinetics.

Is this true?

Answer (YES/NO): YES